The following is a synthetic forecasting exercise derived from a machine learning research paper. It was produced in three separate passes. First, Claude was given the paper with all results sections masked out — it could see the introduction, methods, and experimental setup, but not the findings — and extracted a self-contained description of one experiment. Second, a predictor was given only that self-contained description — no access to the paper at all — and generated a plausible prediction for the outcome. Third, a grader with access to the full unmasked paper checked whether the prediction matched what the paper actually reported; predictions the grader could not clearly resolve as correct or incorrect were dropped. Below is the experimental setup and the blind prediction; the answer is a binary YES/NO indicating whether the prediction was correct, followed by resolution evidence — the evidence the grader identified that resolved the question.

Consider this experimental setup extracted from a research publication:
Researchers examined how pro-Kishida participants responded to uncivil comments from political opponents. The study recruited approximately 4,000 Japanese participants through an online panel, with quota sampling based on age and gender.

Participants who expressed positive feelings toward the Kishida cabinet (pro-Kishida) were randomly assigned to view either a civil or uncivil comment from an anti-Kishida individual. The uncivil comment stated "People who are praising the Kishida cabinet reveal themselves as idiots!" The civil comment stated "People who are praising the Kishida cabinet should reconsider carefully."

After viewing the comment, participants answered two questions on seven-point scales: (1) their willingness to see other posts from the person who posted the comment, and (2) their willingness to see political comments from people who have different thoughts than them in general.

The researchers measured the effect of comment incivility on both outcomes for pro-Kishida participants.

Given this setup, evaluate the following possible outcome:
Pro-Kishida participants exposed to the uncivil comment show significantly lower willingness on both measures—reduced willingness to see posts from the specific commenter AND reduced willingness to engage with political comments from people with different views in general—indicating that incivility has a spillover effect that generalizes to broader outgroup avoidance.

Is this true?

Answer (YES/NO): NO